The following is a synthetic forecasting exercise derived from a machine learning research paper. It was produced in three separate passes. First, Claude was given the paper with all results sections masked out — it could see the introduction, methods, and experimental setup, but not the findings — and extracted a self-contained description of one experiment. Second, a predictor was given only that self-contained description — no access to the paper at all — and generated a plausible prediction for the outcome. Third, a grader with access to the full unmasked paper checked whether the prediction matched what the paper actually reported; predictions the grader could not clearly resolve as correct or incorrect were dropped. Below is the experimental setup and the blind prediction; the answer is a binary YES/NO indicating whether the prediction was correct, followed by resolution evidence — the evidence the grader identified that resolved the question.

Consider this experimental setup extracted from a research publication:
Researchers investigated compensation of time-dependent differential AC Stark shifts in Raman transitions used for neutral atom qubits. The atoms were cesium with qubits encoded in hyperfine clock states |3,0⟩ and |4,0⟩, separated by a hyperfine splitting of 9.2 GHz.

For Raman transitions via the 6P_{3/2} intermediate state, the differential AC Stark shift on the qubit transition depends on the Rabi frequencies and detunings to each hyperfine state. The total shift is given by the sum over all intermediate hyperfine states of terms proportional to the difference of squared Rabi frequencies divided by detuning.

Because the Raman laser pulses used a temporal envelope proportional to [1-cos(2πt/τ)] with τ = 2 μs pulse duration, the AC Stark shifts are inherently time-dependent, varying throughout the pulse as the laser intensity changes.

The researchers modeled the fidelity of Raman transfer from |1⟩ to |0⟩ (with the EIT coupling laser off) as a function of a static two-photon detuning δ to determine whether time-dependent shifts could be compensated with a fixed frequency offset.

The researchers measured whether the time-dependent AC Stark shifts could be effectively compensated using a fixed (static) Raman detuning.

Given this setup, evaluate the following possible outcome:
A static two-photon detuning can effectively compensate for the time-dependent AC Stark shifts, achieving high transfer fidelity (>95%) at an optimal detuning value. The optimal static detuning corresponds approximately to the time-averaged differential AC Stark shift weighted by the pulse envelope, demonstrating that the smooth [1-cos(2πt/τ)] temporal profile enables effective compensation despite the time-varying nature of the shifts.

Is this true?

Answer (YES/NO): YES